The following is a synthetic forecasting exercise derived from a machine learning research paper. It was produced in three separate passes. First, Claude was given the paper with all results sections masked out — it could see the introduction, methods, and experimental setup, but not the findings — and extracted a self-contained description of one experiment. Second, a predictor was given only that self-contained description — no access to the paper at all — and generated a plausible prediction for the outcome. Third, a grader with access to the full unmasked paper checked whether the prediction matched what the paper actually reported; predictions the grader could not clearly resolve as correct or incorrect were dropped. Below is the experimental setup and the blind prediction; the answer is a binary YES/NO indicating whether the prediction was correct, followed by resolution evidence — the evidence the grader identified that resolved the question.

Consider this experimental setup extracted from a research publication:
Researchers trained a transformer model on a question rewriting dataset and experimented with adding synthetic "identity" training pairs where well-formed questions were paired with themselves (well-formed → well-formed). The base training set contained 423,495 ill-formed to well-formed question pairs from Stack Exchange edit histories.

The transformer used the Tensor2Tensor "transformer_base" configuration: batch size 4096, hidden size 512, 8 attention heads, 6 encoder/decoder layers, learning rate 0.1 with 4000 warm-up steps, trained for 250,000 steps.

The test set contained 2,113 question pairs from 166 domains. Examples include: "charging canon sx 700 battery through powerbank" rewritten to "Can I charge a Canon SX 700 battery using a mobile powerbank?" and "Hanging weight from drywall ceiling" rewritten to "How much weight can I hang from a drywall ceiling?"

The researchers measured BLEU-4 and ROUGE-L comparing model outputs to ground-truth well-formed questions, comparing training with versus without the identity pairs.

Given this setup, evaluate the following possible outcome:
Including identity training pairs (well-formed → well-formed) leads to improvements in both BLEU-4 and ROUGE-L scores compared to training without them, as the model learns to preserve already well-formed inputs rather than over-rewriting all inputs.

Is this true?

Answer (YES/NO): NO